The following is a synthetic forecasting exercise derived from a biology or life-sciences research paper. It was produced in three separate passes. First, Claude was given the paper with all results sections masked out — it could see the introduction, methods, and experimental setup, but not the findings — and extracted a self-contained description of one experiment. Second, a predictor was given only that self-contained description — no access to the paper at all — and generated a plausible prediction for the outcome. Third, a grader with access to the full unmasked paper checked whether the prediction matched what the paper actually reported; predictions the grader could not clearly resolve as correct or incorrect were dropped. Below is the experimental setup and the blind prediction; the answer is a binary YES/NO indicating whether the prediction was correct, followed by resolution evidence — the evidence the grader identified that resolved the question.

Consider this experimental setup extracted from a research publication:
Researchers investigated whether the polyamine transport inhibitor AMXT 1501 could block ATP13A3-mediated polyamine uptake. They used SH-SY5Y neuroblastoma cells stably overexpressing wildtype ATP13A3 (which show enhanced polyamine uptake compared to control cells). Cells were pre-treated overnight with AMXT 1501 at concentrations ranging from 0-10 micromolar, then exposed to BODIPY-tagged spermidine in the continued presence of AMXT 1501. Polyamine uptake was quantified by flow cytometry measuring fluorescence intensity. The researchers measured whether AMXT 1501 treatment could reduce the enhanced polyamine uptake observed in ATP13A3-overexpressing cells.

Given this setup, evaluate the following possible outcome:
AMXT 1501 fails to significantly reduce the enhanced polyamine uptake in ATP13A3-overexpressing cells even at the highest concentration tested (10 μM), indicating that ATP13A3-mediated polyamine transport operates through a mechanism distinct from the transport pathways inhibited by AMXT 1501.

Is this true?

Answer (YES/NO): NO